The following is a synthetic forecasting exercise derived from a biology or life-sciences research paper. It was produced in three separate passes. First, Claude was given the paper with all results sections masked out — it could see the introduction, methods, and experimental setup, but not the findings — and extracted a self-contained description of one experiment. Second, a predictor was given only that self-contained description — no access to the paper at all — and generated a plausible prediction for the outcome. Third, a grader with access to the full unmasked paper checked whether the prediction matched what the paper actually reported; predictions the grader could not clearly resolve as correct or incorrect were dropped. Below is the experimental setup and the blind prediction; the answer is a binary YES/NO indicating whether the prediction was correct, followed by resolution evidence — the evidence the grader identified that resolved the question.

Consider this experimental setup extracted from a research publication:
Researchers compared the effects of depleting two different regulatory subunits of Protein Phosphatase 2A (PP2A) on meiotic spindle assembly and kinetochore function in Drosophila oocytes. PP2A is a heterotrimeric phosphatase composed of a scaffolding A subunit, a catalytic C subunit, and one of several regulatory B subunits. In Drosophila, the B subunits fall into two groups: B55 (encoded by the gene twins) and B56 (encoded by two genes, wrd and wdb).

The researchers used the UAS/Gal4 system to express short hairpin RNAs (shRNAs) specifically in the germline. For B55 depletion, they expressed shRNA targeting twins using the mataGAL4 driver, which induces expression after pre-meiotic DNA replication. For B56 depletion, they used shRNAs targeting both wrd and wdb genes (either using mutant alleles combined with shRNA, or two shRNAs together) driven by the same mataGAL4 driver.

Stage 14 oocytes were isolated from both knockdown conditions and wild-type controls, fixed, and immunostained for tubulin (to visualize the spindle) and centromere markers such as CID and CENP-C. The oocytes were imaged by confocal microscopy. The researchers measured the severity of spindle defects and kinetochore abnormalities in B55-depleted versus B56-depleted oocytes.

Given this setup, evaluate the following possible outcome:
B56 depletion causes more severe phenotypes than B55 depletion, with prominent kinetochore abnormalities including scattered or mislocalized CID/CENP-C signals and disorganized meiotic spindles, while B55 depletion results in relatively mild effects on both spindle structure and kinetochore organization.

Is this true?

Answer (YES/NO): YES